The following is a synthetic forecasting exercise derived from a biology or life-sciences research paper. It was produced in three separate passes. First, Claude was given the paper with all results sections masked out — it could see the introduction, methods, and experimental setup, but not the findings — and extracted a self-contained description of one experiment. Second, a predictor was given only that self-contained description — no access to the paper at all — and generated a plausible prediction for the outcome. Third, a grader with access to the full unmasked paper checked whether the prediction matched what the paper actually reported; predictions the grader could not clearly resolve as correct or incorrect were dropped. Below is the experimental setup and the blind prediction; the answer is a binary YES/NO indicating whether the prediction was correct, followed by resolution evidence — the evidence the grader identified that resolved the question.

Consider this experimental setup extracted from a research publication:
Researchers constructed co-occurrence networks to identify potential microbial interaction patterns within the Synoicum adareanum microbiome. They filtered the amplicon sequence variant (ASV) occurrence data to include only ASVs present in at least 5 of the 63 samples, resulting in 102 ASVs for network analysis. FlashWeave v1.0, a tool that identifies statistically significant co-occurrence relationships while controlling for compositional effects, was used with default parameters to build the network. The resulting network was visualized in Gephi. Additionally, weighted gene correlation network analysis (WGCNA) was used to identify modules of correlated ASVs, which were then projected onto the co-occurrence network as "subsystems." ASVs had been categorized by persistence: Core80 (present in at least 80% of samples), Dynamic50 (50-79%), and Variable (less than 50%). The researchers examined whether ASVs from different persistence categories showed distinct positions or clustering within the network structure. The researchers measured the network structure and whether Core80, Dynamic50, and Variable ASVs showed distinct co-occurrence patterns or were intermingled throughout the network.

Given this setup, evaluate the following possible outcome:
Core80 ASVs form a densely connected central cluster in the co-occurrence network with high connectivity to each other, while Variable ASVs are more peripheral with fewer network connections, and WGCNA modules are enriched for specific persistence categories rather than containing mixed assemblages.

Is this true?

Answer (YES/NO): NO